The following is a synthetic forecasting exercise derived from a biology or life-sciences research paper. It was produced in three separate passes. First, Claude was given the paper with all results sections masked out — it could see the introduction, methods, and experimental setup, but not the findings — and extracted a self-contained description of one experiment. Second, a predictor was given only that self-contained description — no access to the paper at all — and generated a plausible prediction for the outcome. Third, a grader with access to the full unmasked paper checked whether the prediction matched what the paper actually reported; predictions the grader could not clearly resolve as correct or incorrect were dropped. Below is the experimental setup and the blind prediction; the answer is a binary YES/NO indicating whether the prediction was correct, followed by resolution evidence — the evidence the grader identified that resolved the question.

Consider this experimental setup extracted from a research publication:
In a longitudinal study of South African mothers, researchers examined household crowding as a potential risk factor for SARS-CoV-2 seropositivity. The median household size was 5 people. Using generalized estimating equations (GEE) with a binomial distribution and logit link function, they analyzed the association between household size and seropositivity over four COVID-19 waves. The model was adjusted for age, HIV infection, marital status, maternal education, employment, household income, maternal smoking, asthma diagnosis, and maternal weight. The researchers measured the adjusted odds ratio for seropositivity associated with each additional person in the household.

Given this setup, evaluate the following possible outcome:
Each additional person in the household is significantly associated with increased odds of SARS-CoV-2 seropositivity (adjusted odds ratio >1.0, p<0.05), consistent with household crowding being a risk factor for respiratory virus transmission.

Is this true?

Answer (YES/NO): YES